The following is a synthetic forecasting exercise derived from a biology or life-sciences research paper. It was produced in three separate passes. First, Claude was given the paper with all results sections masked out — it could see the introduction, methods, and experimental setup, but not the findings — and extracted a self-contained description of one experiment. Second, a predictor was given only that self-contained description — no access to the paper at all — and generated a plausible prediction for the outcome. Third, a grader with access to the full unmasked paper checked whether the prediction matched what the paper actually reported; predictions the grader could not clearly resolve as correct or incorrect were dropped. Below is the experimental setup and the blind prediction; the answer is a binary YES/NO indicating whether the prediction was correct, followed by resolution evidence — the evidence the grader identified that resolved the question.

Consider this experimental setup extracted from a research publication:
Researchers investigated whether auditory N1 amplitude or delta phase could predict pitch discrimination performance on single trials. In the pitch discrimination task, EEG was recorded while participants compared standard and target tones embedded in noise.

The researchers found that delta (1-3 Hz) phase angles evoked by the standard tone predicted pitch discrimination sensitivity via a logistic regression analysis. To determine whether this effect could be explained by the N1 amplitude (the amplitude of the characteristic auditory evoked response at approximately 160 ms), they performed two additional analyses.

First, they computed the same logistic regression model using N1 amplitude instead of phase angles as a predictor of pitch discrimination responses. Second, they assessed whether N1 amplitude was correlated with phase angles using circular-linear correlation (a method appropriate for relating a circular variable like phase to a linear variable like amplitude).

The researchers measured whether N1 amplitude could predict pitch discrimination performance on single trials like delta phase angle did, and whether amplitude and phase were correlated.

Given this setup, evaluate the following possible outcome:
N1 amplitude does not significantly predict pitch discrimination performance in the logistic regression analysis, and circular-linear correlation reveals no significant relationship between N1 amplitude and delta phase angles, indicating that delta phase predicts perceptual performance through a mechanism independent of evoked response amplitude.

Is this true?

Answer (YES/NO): NO